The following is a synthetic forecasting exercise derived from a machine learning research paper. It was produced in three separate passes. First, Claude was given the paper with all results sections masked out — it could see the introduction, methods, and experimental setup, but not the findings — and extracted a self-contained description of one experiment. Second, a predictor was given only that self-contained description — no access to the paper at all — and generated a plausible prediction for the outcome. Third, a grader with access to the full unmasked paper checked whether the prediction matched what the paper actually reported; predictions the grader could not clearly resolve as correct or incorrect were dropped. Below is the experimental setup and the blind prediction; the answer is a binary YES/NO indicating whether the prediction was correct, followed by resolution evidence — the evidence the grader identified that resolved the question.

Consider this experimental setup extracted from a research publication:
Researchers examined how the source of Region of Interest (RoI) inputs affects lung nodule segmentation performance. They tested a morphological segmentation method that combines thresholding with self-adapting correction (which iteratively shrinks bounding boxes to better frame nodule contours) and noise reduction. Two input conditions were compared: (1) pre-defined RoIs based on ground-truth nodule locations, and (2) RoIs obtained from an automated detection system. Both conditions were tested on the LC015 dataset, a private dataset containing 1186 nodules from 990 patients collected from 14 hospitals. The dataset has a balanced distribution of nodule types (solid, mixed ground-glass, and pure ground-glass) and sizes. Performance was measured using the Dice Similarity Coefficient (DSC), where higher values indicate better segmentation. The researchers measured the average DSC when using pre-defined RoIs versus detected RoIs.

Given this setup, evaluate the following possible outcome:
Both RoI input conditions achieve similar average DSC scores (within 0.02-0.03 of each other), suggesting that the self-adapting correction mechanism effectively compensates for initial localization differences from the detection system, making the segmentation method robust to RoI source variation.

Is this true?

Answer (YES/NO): NO